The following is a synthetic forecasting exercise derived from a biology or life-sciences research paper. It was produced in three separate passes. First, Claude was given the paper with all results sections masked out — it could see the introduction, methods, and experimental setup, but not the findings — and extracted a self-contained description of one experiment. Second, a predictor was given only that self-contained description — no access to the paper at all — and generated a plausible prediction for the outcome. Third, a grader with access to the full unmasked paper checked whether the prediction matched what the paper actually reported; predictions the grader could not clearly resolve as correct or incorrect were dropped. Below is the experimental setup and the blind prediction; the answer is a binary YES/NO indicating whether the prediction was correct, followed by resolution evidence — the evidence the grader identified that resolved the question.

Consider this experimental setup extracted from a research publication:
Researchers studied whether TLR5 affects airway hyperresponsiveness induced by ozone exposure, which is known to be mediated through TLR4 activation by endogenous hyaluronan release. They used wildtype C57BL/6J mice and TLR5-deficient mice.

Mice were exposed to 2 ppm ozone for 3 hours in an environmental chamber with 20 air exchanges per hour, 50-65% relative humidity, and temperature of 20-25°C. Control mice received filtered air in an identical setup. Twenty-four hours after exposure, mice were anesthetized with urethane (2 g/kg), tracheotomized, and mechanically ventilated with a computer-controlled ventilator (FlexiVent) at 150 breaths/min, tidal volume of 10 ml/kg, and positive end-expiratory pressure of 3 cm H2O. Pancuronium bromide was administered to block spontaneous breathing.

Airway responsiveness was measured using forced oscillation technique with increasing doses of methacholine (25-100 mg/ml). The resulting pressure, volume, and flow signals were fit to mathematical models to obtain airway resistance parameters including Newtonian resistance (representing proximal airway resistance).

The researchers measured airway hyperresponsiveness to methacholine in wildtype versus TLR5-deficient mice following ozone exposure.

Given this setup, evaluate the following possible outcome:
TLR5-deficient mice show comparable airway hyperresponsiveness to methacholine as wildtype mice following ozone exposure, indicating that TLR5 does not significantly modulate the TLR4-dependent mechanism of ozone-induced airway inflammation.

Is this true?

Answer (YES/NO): NO